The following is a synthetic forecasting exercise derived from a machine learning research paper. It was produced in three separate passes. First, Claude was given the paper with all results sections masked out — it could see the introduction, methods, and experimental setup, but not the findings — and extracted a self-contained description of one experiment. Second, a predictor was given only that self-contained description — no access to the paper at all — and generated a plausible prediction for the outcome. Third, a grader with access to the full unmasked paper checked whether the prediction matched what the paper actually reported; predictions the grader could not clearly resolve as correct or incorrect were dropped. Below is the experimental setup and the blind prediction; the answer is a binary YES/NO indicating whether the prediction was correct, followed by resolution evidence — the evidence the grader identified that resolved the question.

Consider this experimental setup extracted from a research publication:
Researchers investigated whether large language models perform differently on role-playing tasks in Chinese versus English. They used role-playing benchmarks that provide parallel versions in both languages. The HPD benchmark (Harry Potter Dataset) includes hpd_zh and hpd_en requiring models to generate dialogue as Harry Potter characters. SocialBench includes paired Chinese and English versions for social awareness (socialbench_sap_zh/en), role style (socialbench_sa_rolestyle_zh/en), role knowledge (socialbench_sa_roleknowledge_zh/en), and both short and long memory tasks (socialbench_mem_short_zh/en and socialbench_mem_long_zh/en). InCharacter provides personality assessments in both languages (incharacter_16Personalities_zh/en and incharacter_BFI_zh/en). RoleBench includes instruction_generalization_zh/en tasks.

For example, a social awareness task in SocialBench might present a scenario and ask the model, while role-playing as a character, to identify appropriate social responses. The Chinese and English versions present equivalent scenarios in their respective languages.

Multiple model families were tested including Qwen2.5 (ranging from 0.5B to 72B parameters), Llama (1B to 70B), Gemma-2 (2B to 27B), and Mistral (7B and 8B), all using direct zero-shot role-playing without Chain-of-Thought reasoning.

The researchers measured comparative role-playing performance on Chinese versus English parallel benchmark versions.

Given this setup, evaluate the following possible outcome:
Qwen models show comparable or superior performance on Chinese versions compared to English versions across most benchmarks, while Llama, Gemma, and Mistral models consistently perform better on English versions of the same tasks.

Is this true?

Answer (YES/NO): NO